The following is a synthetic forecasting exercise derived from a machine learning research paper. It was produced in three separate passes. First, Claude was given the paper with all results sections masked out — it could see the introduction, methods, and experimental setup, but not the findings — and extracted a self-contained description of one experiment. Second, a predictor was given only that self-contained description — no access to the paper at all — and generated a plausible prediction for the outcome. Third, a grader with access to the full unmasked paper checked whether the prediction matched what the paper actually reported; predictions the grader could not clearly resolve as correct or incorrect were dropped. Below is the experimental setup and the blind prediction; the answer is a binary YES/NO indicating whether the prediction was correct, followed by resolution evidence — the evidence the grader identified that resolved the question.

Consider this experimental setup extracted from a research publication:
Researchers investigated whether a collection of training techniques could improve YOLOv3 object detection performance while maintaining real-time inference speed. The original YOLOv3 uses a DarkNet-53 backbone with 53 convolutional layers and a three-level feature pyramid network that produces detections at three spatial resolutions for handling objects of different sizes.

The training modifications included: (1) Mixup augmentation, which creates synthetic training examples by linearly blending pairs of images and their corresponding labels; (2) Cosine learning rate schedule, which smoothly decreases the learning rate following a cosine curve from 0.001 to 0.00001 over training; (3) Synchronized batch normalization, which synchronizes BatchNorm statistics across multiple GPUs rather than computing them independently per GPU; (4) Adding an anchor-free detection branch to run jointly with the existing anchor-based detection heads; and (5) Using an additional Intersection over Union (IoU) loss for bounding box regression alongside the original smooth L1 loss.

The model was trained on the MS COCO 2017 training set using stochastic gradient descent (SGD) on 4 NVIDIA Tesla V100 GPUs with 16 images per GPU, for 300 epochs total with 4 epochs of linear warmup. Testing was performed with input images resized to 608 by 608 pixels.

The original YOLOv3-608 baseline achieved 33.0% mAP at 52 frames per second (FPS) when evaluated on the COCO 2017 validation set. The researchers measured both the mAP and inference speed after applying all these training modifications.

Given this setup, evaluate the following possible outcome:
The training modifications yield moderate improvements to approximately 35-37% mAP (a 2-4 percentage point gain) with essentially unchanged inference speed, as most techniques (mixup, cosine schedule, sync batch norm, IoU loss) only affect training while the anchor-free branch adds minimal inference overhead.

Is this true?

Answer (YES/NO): NO